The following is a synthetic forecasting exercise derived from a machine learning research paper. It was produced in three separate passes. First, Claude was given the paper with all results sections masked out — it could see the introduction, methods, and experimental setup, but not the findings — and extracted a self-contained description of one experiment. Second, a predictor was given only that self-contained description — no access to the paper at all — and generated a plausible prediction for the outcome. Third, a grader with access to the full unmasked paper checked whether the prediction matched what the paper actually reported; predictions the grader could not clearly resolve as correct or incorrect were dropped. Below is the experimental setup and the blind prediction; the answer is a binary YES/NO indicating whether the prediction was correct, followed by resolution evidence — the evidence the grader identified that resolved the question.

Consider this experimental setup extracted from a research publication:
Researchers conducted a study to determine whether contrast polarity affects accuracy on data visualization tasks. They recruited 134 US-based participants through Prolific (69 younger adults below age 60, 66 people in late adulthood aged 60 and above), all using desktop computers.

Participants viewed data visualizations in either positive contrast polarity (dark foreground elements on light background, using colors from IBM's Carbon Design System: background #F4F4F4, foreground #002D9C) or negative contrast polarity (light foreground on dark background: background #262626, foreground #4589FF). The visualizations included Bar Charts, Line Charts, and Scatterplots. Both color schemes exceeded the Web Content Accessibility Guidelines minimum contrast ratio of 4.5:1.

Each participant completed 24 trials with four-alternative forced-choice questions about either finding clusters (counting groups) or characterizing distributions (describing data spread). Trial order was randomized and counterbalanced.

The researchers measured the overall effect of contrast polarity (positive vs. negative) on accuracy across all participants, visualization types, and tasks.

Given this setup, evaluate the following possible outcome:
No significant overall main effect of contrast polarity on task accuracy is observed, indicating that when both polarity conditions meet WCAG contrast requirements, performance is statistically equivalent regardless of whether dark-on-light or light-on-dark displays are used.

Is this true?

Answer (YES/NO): NO